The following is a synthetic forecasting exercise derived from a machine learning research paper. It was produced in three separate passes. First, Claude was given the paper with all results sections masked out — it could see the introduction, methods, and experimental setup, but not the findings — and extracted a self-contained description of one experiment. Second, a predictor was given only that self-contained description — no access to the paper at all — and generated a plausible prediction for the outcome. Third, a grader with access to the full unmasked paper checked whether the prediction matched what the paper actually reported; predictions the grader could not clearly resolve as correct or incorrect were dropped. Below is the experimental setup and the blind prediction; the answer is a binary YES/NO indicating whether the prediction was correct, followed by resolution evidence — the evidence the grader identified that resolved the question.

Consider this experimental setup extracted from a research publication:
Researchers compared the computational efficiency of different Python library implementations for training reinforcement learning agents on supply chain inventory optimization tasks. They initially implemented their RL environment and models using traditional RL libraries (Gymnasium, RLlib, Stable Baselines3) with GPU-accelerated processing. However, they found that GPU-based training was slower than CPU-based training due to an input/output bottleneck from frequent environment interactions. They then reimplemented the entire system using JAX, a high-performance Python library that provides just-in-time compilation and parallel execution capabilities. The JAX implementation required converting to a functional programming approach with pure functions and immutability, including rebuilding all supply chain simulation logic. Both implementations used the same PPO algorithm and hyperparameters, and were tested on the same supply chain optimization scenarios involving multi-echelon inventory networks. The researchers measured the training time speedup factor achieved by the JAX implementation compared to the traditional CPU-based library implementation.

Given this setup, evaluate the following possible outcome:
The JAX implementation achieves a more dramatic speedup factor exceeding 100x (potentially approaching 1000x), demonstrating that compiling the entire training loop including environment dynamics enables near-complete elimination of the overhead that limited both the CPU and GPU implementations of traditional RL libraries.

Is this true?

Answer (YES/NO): NO